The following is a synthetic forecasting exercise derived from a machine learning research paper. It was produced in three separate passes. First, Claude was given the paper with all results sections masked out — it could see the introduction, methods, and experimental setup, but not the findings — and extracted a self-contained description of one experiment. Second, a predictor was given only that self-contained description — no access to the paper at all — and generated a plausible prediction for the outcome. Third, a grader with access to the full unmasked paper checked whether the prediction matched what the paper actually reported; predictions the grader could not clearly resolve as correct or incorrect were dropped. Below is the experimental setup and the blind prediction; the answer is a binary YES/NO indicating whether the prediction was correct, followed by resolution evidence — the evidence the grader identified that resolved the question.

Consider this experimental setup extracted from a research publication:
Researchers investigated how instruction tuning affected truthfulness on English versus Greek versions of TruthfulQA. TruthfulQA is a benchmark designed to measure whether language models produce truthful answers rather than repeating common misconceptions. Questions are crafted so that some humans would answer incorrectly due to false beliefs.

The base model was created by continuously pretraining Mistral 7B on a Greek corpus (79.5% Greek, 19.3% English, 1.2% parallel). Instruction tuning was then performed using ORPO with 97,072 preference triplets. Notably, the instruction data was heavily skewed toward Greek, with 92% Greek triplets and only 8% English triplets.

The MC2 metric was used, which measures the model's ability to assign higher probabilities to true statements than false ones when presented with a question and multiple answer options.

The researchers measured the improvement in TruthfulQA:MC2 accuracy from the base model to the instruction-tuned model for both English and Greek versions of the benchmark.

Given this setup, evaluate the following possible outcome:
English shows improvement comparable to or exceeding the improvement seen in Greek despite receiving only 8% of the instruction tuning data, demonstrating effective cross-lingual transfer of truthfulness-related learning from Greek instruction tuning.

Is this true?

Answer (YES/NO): YES